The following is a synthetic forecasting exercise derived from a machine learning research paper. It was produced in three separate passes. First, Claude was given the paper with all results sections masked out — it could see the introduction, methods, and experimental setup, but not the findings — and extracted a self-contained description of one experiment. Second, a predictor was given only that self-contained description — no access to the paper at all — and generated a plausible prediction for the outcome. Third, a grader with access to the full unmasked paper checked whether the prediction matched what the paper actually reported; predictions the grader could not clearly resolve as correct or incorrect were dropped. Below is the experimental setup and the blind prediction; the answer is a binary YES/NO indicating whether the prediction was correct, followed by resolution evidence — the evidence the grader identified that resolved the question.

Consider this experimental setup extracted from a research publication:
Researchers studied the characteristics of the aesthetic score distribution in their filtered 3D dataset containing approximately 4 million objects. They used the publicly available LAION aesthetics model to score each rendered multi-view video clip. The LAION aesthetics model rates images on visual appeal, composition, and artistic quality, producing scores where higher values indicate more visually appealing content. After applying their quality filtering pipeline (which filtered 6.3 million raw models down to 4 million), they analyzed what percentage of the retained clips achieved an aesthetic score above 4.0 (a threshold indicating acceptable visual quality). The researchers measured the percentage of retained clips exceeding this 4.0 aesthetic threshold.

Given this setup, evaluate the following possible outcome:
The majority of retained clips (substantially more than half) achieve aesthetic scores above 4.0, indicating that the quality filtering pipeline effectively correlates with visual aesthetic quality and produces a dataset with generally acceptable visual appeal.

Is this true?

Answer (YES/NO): YES